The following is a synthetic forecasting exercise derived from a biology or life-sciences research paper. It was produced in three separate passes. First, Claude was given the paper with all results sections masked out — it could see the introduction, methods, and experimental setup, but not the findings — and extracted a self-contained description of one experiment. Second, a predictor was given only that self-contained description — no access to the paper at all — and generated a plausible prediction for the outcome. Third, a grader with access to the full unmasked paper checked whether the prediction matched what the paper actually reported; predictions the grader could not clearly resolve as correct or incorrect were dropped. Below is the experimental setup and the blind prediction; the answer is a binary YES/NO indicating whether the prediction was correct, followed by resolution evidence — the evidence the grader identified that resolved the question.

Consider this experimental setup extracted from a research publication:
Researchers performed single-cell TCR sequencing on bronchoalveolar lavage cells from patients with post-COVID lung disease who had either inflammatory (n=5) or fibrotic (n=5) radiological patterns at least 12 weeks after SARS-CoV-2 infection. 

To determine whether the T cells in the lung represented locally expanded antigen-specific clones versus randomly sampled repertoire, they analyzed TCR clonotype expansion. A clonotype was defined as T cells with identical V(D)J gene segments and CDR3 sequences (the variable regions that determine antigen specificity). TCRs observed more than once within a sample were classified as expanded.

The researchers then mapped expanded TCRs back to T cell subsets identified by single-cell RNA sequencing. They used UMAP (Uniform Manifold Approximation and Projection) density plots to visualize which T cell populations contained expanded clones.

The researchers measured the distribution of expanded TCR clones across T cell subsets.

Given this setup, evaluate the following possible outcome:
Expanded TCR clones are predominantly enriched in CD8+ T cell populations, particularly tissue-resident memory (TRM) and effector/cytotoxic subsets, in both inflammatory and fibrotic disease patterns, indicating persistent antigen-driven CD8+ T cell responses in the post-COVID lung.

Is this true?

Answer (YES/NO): NO